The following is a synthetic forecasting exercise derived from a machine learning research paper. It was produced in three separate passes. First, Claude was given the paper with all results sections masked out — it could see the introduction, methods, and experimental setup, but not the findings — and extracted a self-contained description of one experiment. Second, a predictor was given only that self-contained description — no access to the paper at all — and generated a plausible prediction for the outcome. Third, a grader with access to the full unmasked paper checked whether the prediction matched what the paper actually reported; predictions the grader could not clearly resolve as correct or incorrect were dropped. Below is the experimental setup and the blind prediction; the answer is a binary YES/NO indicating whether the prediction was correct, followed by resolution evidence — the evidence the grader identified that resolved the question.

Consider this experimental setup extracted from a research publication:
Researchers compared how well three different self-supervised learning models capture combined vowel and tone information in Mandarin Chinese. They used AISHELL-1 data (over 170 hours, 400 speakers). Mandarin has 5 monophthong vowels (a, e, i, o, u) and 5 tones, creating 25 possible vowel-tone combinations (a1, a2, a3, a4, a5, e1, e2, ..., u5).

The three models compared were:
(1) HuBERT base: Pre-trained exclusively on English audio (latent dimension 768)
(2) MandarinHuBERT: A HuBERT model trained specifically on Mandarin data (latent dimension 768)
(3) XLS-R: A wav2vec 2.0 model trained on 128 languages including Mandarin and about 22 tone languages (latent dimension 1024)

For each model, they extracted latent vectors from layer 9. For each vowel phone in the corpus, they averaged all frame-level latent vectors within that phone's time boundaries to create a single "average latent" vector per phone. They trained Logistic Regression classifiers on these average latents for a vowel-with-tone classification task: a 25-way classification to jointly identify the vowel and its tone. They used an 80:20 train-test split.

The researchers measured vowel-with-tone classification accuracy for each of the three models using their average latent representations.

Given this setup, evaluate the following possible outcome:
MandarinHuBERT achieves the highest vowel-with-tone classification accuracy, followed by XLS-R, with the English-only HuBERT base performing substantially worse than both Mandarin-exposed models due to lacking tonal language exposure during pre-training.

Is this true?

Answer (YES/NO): NO